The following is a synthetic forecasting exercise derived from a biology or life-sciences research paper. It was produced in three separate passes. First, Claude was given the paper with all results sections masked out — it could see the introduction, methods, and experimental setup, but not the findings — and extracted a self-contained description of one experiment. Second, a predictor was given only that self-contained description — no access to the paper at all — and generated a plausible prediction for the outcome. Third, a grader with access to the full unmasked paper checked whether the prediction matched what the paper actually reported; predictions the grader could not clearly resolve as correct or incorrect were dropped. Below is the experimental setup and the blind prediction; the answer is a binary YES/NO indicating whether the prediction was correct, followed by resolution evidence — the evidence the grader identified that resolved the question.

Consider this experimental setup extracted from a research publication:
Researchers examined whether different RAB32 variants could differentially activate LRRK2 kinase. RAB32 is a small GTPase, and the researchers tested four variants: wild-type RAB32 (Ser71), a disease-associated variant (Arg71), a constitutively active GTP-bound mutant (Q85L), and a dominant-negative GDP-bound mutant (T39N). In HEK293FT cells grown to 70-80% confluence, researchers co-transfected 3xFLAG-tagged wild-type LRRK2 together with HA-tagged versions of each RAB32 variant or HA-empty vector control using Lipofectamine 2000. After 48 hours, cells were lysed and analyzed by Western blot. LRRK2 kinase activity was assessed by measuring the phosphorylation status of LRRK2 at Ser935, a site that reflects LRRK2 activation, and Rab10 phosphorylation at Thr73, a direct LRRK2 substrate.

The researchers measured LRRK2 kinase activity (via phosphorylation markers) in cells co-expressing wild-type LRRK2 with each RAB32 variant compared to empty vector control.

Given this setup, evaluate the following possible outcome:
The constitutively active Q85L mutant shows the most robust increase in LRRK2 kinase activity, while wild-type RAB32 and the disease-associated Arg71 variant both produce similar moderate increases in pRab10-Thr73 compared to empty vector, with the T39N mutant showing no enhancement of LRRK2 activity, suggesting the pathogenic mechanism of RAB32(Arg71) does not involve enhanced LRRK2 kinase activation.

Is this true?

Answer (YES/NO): NO